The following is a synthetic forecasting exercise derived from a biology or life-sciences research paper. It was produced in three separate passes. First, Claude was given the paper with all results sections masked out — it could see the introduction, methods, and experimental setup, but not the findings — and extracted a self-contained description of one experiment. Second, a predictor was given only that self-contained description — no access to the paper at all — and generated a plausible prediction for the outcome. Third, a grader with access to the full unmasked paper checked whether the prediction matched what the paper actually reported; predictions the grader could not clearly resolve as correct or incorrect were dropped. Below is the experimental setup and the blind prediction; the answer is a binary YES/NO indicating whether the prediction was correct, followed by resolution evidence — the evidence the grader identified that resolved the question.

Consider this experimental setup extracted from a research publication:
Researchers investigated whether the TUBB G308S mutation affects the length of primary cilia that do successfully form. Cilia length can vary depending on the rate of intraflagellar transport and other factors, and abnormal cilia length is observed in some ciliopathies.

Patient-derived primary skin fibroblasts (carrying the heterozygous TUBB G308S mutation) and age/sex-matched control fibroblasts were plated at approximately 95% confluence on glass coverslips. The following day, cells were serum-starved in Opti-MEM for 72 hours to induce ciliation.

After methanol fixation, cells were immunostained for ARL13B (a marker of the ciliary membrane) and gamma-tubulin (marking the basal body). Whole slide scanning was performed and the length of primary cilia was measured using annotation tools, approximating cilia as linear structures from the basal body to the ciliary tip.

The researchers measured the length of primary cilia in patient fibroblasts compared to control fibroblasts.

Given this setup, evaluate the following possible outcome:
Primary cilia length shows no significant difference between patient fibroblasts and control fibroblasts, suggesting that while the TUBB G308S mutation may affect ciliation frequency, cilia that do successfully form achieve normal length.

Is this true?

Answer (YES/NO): YES